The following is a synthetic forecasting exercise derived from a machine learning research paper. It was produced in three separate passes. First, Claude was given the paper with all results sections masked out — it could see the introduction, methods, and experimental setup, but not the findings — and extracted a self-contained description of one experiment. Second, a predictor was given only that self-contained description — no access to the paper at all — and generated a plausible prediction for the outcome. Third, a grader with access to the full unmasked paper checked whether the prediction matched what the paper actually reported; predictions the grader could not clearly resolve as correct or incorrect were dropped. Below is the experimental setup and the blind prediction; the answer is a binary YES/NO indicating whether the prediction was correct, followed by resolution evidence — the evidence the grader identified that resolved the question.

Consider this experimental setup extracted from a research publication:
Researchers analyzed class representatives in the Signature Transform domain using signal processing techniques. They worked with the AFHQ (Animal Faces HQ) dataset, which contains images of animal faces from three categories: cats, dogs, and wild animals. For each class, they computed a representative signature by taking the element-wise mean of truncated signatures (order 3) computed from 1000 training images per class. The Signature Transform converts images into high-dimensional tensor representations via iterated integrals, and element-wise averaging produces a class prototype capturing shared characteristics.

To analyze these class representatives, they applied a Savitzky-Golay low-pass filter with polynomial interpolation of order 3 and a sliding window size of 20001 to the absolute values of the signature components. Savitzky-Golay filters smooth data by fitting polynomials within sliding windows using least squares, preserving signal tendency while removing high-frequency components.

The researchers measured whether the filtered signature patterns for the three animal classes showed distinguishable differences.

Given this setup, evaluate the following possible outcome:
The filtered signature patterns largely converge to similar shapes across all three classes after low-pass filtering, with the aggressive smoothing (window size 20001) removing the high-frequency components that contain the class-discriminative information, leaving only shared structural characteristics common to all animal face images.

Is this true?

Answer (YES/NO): NO